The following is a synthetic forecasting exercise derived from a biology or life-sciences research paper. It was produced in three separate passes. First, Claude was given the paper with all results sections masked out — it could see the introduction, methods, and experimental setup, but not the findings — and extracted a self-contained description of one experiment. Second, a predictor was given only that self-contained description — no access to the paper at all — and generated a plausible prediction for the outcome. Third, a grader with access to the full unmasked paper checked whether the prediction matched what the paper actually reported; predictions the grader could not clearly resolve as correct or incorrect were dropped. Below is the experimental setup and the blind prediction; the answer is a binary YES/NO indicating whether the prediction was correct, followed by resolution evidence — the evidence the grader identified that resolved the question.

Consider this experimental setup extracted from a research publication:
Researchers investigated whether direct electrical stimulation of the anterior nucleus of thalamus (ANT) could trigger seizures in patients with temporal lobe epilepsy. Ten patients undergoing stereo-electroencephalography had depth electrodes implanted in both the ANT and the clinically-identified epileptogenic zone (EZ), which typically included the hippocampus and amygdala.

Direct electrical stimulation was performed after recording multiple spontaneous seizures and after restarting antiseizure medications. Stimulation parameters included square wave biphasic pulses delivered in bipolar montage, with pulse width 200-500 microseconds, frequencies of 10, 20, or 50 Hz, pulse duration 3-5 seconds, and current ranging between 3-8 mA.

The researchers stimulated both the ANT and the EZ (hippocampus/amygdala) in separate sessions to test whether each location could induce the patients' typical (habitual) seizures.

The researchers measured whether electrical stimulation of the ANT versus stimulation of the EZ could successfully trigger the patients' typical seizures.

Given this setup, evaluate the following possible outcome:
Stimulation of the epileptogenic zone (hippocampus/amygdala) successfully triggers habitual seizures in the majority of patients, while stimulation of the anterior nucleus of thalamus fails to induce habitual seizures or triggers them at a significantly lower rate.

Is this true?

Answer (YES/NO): YES